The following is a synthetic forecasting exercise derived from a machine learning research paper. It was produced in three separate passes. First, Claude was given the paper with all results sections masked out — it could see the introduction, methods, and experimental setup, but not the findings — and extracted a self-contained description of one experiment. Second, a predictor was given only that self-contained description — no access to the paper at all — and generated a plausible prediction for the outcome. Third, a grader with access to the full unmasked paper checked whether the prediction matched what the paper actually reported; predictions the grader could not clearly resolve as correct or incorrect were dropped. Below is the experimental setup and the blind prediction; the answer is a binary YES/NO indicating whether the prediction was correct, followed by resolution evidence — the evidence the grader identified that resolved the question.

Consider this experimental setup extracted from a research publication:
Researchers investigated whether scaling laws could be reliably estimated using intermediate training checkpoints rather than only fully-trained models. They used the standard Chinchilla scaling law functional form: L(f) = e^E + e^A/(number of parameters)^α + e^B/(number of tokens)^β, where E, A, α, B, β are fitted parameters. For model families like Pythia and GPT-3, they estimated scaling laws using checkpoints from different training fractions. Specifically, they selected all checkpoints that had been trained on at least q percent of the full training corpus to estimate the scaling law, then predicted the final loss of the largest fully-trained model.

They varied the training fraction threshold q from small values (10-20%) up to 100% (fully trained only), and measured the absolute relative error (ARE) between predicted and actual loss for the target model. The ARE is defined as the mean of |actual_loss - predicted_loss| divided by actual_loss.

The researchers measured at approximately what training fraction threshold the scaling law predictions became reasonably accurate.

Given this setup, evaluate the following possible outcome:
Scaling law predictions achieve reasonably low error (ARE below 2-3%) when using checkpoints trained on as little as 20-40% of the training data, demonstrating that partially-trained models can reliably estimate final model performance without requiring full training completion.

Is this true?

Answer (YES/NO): NO